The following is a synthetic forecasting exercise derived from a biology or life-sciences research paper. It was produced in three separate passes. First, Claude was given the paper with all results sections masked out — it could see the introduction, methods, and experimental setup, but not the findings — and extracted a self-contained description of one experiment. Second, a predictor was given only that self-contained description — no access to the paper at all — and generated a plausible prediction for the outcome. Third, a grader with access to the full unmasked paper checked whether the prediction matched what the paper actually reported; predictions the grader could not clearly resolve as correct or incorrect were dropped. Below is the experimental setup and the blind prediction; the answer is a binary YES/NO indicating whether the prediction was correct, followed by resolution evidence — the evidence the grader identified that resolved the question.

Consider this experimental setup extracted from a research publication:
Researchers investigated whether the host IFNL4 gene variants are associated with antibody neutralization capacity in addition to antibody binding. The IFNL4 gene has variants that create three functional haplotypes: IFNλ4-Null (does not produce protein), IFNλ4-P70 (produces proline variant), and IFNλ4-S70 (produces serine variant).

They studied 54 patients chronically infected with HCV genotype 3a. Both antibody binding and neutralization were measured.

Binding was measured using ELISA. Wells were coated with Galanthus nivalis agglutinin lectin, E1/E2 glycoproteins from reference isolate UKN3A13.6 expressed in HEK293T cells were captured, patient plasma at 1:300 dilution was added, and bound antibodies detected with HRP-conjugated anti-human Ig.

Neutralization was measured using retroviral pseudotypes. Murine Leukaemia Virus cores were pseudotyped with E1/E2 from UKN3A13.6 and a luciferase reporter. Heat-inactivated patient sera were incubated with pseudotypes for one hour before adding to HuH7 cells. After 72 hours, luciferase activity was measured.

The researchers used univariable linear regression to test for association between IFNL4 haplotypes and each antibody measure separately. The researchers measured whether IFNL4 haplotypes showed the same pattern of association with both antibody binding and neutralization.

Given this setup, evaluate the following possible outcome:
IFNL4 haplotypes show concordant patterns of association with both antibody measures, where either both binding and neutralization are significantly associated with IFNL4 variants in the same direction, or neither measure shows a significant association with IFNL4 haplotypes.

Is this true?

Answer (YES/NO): NO